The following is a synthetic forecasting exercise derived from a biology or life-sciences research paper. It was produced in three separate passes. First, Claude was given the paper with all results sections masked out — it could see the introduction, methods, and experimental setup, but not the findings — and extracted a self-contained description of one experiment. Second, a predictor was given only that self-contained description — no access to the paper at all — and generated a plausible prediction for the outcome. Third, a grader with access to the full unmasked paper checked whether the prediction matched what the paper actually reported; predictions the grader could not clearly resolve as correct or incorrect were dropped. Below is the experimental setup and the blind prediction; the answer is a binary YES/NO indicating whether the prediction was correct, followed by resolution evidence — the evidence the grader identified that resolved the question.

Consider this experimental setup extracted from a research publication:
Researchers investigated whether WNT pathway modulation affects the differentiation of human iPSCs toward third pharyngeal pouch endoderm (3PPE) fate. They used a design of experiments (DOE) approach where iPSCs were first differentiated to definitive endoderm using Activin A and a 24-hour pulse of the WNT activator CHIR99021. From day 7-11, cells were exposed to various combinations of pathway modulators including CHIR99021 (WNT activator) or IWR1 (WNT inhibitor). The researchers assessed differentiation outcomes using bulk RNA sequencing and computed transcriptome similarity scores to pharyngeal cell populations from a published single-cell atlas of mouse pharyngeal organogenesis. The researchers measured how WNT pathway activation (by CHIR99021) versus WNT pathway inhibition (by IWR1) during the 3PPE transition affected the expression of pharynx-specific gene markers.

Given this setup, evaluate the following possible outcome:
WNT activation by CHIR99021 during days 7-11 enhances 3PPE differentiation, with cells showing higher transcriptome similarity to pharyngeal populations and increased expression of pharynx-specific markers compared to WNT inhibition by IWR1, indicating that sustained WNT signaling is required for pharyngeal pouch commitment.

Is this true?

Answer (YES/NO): YES